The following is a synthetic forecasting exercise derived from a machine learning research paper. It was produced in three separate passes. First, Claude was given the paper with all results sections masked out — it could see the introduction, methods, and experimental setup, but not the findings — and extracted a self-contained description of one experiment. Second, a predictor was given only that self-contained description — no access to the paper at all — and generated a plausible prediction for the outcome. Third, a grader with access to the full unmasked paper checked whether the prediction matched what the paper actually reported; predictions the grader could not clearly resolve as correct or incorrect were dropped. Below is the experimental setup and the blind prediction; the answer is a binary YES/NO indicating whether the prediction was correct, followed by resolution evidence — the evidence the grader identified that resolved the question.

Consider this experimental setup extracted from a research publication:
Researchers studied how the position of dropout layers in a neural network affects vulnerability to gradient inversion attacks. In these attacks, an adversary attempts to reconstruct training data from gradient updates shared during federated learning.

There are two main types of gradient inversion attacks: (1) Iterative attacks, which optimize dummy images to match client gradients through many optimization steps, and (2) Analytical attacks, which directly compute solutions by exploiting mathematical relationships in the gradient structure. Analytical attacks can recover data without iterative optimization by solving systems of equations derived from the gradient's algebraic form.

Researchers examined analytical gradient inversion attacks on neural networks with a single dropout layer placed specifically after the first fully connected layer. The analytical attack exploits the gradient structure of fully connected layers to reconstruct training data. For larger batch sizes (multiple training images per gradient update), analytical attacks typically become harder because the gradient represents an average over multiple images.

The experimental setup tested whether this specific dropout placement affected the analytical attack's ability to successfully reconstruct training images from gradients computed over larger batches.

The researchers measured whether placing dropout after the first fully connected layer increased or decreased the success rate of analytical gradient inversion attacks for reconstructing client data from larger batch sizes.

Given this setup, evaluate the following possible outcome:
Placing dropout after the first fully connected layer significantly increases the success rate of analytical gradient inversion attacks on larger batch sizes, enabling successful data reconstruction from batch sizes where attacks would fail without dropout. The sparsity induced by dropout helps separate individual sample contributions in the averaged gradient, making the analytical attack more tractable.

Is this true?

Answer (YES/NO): YES